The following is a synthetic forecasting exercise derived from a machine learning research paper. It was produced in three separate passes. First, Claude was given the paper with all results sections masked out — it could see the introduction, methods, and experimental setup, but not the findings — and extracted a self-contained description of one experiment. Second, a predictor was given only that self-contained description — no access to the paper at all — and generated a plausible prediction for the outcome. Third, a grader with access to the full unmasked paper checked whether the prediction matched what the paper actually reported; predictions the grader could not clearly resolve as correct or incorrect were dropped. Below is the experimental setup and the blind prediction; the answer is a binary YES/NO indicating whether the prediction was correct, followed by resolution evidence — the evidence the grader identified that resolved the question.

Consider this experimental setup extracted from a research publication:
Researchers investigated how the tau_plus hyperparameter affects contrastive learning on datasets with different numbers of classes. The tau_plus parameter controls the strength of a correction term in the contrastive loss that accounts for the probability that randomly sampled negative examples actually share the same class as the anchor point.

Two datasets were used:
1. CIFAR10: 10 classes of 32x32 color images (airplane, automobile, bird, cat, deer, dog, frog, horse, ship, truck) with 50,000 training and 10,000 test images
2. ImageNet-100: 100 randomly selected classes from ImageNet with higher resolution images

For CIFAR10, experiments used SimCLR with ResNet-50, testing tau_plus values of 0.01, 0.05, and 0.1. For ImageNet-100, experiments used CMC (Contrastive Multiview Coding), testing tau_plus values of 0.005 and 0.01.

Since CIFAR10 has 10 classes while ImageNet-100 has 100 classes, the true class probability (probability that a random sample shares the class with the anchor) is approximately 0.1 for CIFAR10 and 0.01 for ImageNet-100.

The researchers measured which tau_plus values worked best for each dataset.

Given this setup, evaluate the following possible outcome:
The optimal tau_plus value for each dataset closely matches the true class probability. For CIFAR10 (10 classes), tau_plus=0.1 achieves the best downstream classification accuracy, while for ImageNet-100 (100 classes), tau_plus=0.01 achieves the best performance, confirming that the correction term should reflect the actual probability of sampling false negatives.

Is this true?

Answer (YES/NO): YES